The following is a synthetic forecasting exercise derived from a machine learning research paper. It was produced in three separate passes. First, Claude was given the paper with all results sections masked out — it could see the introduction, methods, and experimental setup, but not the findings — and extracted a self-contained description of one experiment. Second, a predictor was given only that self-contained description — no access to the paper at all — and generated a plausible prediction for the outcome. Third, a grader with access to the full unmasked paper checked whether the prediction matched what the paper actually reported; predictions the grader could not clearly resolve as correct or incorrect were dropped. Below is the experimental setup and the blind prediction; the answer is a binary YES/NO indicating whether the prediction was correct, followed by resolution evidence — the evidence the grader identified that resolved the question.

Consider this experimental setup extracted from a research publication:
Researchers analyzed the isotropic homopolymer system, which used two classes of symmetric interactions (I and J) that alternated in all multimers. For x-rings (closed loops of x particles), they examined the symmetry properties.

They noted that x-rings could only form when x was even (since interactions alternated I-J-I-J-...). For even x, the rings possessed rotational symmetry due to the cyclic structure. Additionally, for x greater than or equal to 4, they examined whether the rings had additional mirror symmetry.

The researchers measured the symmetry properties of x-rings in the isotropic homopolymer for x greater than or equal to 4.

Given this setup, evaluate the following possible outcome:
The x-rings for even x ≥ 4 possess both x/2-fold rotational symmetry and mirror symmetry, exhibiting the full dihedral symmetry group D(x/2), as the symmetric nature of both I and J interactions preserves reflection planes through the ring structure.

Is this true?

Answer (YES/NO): NO